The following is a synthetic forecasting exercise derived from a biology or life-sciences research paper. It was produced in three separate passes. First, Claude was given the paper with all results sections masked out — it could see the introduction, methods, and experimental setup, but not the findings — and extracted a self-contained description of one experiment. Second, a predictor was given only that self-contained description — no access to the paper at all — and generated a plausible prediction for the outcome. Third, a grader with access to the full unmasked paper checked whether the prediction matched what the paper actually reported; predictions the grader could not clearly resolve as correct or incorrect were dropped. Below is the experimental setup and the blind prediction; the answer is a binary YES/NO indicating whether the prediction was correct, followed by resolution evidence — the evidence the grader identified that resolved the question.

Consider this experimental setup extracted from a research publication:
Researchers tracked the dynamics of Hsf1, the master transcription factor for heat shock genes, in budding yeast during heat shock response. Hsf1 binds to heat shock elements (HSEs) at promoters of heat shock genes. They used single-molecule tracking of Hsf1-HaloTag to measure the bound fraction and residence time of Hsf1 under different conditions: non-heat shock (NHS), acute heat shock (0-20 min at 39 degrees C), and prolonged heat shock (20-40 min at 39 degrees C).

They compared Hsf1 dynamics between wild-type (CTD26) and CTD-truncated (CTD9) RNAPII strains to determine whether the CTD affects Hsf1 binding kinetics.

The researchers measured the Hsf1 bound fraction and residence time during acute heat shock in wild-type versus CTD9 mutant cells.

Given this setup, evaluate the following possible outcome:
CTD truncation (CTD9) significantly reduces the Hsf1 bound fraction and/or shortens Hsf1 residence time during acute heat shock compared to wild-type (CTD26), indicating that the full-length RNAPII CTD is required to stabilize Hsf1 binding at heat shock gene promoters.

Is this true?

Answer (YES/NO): NO